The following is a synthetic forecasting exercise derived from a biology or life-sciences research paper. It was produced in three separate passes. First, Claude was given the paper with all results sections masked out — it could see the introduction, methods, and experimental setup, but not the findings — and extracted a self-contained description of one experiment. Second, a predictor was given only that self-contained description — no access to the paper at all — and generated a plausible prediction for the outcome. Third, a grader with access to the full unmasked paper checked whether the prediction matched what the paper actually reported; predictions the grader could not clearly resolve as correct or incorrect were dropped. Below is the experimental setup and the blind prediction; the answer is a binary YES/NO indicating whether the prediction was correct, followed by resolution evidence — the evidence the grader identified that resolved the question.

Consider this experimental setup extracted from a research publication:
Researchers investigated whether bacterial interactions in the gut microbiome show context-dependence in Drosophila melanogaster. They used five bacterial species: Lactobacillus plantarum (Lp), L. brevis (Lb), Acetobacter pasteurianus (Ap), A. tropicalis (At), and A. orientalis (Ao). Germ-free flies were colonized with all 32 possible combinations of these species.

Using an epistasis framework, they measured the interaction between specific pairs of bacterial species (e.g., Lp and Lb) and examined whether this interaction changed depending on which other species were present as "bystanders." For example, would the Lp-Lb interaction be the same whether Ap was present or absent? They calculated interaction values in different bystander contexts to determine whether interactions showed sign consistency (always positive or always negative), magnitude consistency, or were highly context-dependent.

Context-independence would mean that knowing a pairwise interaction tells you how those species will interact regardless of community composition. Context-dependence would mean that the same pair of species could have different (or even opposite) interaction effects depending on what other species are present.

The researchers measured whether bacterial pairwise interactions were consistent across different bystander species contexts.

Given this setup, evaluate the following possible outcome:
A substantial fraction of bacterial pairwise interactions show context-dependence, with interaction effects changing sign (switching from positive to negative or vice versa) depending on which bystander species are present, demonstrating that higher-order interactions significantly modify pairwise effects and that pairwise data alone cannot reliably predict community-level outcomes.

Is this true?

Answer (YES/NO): YES